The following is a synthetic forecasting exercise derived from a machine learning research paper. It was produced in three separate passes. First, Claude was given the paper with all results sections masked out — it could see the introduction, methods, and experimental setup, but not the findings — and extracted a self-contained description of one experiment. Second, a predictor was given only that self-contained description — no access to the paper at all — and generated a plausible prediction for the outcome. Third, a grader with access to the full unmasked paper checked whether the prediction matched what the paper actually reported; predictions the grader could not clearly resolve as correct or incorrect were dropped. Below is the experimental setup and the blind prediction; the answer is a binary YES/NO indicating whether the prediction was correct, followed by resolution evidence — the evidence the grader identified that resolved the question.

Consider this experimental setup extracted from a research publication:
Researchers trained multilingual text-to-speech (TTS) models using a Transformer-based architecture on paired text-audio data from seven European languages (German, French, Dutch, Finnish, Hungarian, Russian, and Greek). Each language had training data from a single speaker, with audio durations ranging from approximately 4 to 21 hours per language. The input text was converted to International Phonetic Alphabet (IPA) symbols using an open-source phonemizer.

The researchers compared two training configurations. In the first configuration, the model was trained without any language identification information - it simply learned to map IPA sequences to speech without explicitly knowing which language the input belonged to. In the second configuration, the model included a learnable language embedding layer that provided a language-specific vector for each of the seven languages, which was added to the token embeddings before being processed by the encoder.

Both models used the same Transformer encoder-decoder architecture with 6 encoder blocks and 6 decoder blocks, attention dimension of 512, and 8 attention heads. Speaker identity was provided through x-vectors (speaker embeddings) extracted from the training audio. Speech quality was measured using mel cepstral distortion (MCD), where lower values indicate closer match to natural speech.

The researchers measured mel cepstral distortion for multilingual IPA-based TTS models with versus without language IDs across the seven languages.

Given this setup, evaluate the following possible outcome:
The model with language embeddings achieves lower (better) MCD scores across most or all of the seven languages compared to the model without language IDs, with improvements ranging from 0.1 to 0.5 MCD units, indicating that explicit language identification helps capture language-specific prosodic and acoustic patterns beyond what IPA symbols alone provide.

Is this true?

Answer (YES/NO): NO